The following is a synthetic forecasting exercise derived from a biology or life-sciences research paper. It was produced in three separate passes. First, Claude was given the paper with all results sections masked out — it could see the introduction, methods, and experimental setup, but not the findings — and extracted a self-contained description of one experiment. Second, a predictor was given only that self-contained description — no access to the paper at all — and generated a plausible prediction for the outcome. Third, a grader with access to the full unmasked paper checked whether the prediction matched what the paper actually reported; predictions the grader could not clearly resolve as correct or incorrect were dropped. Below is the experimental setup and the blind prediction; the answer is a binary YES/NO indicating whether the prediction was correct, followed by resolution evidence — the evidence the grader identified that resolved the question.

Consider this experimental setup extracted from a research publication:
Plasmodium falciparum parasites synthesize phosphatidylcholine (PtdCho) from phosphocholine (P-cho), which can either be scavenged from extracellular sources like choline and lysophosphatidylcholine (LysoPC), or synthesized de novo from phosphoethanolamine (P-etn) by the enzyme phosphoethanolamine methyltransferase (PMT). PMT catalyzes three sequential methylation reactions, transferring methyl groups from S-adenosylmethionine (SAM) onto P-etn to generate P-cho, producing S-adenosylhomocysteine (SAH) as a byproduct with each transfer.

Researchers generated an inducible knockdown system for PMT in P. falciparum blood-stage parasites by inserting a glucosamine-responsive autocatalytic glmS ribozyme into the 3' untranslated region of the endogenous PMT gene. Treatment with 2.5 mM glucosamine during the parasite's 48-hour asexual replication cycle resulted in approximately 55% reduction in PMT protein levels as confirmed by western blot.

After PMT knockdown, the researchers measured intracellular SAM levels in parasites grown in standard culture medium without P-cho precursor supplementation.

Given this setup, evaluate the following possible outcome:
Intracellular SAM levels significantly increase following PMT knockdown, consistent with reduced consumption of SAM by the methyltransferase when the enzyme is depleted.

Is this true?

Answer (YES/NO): YES